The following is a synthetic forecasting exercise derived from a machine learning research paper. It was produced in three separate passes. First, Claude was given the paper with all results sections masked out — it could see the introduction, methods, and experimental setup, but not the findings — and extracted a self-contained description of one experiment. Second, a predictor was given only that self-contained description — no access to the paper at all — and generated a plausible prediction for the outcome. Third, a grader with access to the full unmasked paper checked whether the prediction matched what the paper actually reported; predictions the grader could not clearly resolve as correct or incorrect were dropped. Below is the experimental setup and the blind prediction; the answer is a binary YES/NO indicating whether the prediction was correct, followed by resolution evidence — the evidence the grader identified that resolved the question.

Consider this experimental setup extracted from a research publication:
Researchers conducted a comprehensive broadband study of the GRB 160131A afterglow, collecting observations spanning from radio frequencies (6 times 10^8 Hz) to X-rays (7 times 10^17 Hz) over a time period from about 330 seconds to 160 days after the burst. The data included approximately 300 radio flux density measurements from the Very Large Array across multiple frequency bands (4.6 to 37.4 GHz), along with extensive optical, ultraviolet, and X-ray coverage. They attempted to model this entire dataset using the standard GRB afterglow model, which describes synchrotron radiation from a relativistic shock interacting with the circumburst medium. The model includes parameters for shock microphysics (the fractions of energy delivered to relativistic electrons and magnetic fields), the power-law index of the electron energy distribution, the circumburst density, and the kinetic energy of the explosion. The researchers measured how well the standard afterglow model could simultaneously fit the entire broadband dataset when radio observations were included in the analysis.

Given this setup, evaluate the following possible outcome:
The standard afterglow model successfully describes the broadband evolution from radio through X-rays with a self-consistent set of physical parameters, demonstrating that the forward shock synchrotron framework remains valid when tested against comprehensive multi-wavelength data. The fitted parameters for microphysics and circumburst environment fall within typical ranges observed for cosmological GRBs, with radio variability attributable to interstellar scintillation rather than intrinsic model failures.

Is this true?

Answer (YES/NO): NO